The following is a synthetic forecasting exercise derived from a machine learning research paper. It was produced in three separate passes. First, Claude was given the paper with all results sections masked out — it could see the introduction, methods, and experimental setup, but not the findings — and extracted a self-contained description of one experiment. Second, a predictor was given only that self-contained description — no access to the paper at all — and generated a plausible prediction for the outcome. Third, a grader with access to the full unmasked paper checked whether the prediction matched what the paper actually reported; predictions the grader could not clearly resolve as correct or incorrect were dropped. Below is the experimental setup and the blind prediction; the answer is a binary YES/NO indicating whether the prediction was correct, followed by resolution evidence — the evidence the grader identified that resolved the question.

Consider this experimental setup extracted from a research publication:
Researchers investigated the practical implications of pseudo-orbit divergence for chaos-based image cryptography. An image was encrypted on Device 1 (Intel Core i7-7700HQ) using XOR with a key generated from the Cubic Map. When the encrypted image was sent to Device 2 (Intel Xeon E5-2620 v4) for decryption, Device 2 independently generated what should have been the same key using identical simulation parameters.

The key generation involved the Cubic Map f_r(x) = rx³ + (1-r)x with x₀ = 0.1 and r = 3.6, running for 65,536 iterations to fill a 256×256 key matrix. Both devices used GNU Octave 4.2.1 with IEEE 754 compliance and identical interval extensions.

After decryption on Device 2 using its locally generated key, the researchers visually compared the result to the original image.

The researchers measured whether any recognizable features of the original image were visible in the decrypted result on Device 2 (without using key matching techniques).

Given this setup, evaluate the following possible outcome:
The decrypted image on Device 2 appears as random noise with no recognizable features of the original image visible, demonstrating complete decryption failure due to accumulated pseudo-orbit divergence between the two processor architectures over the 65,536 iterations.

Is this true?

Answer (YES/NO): YES